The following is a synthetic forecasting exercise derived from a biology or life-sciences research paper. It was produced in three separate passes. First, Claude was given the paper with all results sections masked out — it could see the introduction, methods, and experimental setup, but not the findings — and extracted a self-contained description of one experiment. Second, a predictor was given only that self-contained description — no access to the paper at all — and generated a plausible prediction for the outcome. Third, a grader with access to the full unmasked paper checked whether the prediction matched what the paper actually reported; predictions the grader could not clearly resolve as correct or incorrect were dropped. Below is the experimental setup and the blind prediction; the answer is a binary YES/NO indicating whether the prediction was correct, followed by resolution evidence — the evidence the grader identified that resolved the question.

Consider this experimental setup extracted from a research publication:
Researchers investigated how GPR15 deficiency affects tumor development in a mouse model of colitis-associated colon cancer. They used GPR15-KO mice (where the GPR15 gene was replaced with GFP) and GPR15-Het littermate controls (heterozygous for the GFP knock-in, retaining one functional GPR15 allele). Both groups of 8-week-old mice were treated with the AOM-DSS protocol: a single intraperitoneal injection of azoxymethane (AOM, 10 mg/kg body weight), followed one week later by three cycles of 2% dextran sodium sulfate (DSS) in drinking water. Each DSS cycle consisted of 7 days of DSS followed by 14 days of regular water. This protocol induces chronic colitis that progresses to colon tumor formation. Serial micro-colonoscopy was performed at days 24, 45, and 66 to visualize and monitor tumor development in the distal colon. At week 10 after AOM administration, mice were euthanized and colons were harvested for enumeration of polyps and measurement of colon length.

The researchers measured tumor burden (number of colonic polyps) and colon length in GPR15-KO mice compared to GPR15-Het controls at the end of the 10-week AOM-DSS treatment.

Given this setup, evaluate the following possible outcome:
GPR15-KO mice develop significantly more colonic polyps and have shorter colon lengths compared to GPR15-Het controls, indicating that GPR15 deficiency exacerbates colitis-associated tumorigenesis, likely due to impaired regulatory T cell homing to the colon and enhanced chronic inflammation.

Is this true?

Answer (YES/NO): NO